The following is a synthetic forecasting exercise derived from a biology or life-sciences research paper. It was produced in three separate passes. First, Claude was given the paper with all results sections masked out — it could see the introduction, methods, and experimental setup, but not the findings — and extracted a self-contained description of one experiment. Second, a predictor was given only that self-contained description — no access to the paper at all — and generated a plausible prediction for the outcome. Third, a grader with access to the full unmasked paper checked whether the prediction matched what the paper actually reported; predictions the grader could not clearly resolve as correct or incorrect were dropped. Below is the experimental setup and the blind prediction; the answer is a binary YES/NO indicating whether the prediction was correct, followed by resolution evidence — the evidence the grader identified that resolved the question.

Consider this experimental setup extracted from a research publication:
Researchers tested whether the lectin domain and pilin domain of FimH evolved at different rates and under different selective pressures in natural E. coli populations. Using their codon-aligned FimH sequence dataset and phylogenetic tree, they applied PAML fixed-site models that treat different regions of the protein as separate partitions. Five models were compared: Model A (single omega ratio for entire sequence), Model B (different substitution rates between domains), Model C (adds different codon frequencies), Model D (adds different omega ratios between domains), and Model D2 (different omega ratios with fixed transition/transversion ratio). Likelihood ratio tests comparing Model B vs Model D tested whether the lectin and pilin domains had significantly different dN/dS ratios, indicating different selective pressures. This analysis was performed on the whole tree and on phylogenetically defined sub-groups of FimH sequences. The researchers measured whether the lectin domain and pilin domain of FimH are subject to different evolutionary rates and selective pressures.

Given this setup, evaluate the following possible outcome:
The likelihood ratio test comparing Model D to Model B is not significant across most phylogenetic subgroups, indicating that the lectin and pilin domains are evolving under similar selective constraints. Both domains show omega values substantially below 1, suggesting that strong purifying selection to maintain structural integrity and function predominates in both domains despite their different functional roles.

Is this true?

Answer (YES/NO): NO